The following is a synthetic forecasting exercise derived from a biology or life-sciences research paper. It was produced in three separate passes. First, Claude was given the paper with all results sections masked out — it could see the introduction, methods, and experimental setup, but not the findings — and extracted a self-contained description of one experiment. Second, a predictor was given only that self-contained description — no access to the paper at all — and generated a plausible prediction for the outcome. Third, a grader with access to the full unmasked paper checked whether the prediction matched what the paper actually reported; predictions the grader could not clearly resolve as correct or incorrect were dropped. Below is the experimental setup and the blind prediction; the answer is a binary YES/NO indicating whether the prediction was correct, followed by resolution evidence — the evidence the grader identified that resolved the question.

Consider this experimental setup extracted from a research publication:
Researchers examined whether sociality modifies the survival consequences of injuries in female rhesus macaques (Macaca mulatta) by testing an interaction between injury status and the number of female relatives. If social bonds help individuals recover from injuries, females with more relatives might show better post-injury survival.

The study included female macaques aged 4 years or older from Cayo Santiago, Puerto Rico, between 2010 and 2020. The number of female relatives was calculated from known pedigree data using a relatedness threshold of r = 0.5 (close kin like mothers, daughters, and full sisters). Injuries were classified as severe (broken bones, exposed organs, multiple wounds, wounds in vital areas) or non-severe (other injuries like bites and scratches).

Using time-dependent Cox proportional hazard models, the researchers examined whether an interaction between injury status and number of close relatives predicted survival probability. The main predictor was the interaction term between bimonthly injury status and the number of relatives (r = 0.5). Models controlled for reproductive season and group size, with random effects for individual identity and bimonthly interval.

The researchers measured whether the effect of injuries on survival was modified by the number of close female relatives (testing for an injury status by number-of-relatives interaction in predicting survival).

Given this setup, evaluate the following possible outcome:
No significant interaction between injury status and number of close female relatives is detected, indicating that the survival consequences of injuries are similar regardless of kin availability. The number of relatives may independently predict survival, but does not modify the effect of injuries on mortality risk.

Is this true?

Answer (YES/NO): YES